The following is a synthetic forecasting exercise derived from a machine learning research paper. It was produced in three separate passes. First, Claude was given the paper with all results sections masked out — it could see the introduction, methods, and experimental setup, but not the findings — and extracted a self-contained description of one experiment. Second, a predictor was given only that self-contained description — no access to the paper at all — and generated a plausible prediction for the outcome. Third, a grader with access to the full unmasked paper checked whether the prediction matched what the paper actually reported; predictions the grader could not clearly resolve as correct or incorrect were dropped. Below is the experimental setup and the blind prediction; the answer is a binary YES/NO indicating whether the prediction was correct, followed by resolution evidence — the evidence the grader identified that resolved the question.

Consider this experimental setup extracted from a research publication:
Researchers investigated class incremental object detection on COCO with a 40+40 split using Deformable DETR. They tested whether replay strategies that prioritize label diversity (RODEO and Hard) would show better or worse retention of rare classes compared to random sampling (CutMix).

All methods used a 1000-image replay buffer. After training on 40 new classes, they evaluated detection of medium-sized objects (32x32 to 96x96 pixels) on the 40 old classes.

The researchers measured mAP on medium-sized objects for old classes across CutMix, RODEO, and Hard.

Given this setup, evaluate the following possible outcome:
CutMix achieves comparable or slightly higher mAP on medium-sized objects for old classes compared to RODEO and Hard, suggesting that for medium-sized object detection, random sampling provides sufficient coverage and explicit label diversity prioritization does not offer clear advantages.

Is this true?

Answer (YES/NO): YES